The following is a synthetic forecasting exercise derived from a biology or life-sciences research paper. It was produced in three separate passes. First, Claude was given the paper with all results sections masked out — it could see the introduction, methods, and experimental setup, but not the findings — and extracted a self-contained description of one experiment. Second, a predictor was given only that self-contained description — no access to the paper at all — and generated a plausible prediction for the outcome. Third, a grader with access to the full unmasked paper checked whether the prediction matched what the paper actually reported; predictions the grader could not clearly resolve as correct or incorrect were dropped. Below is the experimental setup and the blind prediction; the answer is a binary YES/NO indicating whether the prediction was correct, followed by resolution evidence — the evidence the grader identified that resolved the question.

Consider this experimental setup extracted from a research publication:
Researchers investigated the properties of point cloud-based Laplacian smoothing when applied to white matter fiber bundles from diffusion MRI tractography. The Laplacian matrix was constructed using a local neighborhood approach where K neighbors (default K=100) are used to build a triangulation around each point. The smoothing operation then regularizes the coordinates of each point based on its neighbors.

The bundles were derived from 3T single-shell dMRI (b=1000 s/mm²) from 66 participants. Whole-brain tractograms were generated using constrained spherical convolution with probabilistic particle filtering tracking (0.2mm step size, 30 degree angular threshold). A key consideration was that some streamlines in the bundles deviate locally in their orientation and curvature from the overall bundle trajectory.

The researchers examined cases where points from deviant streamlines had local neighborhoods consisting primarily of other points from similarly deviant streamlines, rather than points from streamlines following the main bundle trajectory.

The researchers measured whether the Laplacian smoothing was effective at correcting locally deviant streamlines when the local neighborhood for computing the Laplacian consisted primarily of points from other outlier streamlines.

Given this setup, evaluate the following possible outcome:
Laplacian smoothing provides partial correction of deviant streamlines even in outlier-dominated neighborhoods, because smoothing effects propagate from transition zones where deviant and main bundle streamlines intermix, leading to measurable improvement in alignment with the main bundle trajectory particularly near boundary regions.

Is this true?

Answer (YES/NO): NO